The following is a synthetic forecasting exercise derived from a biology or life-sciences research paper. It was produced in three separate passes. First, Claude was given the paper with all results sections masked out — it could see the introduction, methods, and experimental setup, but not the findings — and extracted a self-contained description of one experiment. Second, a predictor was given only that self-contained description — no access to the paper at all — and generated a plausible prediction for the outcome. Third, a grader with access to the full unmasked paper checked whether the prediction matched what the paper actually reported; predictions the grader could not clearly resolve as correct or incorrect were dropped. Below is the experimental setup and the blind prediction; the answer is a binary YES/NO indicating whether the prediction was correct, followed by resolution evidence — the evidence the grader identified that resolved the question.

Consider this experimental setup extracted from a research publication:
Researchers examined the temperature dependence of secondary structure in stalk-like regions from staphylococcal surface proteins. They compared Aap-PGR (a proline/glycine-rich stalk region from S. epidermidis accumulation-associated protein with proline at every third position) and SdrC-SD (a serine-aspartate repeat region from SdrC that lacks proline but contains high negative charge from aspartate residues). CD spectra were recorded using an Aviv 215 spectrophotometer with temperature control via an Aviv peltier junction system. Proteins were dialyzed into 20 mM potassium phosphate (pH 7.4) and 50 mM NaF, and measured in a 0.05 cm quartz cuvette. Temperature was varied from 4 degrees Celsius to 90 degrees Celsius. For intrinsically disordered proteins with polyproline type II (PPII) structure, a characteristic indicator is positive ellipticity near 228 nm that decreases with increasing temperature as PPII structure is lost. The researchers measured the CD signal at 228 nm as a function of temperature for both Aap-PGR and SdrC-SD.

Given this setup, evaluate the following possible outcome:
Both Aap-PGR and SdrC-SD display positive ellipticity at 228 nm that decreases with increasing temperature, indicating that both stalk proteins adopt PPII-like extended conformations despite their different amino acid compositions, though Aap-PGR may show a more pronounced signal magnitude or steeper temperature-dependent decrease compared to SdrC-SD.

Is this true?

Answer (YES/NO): NO